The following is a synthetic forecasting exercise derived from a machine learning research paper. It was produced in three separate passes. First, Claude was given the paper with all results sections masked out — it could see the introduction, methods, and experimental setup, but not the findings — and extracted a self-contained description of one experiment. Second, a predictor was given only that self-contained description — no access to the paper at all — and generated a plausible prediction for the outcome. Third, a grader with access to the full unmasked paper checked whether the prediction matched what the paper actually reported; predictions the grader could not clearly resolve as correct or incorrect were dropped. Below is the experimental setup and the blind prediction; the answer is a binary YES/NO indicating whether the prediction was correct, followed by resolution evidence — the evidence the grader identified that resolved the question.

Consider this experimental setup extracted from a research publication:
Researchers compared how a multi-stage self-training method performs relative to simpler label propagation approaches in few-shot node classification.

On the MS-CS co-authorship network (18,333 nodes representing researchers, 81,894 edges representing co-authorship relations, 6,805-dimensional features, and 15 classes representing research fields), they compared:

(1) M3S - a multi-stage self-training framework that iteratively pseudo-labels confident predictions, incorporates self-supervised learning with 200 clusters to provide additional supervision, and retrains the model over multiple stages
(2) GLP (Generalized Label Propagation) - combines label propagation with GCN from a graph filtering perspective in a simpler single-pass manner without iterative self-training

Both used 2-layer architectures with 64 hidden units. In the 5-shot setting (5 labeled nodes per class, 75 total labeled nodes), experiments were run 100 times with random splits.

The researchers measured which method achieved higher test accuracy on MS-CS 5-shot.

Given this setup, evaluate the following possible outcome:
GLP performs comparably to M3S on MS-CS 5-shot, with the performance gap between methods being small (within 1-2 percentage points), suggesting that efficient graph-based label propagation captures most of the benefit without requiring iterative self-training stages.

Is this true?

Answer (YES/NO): YES